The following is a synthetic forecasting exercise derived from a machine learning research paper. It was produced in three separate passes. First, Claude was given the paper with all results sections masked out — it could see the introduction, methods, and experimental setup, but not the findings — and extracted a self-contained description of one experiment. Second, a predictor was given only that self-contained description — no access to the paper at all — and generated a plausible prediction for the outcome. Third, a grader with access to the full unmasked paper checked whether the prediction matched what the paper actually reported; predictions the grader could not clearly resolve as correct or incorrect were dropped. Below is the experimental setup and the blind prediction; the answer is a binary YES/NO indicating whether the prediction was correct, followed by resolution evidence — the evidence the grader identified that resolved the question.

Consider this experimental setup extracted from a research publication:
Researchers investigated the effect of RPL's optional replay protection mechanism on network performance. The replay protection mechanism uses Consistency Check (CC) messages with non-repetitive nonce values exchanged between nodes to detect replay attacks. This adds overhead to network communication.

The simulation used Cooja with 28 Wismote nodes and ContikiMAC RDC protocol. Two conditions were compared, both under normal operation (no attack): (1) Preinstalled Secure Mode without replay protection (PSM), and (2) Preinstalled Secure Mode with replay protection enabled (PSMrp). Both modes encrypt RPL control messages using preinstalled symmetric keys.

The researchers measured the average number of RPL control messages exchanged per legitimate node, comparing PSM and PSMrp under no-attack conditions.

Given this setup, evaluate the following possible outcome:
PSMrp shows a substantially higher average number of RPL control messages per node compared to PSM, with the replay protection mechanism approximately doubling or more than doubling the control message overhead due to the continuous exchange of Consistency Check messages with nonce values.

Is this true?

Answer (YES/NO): NO